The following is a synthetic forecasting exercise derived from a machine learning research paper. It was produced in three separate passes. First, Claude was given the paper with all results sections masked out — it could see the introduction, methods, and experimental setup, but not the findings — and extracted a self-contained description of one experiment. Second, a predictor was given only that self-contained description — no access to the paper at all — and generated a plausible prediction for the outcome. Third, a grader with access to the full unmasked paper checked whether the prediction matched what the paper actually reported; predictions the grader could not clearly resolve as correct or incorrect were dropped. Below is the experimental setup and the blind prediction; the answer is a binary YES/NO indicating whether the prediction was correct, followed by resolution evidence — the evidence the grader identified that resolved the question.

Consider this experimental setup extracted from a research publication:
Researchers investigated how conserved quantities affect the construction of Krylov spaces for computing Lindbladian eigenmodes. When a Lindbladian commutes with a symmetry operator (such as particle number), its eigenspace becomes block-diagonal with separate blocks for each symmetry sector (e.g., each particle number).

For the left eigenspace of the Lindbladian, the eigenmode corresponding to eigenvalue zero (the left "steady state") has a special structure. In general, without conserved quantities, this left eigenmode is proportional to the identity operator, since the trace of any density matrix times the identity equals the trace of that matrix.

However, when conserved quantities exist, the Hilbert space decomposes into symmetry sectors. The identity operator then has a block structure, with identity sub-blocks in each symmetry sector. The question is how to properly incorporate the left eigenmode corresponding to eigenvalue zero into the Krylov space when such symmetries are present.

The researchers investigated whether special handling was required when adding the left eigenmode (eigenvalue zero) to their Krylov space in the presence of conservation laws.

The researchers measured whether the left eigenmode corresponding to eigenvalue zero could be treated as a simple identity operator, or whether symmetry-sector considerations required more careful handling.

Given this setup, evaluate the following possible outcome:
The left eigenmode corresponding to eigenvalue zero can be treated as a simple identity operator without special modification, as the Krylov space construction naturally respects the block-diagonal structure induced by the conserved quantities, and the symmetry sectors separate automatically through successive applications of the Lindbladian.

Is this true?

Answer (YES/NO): NO